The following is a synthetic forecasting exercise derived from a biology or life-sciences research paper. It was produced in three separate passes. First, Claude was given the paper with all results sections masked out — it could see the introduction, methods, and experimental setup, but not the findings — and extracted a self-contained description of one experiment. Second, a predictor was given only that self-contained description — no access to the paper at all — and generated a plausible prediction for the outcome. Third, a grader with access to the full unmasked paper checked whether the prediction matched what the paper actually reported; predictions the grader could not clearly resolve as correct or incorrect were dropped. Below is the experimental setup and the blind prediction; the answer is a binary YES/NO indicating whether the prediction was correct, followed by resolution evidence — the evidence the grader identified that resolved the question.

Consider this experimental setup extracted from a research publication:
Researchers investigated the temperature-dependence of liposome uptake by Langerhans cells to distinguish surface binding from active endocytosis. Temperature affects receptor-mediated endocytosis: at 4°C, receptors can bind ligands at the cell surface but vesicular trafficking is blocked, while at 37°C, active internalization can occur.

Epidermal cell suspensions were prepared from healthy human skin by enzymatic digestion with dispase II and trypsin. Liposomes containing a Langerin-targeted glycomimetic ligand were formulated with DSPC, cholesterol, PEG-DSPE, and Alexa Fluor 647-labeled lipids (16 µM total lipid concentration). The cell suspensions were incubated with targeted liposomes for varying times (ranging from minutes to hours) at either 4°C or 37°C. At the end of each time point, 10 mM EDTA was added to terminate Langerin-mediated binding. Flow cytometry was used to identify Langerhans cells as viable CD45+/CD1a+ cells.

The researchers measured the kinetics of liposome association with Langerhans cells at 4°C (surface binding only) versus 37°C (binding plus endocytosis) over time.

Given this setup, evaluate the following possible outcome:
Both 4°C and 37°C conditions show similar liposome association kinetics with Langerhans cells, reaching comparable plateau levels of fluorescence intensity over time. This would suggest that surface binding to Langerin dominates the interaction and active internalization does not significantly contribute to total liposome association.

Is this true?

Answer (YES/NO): NO